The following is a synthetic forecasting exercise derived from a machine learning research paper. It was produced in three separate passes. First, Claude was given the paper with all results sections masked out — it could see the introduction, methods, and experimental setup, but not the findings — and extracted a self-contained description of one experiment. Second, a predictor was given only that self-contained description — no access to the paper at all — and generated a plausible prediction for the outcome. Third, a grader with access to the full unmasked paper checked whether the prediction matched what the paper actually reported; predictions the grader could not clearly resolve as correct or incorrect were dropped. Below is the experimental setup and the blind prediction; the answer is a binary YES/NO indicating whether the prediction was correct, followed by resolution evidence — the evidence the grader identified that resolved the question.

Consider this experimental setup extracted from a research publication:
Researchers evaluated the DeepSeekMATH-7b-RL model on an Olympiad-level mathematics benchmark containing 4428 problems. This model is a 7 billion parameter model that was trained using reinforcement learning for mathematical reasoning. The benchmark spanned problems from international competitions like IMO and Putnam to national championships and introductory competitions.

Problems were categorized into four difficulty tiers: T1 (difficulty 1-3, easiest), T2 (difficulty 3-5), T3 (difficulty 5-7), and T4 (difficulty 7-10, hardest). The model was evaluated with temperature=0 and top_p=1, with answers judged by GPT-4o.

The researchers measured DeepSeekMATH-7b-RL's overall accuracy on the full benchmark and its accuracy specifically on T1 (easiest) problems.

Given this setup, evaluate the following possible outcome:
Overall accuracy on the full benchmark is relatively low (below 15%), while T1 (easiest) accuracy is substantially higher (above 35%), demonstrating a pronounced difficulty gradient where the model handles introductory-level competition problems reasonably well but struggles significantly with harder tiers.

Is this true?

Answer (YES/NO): NO